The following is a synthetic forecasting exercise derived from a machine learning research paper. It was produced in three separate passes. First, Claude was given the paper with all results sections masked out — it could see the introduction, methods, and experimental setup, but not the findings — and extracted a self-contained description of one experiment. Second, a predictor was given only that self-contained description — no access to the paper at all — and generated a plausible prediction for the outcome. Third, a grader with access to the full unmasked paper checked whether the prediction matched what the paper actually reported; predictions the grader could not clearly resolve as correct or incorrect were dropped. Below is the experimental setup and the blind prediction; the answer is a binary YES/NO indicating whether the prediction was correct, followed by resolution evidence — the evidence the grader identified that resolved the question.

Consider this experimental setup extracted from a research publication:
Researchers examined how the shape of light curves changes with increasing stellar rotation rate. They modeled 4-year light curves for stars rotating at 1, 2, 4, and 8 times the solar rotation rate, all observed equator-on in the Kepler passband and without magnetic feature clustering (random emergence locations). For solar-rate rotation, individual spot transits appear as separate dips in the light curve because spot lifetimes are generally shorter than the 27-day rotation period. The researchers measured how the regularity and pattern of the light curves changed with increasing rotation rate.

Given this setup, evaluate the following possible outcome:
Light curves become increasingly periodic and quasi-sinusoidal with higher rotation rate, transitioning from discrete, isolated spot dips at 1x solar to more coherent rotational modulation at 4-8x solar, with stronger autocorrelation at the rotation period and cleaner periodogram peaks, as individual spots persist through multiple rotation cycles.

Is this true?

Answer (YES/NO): YES